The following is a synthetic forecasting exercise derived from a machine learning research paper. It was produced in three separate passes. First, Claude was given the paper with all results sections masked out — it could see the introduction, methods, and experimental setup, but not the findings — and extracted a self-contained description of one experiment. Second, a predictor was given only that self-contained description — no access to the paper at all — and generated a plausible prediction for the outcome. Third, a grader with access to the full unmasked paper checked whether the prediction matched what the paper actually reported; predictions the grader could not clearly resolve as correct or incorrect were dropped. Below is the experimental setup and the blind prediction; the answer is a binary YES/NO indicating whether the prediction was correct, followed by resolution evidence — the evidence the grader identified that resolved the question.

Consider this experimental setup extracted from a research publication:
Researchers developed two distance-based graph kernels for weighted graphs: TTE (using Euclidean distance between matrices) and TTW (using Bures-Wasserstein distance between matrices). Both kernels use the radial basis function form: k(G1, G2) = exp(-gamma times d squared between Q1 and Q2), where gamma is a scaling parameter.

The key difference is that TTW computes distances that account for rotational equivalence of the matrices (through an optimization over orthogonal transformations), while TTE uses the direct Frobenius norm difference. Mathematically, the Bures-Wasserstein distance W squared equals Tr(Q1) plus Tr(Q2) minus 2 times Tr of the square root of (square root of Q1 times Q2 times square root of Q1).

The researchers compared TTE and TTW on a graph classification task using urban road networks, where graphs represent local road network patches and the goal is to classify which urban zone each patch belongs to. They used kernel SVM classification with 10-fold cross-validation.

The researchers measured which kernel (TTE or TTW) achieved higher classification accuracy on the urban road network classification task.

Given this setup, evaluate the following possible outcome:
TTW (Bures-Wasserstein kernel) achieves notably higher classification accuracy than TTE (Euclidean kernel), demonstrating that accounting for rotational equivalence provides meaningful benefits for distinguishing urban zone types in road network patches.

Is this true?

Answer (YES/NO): YES